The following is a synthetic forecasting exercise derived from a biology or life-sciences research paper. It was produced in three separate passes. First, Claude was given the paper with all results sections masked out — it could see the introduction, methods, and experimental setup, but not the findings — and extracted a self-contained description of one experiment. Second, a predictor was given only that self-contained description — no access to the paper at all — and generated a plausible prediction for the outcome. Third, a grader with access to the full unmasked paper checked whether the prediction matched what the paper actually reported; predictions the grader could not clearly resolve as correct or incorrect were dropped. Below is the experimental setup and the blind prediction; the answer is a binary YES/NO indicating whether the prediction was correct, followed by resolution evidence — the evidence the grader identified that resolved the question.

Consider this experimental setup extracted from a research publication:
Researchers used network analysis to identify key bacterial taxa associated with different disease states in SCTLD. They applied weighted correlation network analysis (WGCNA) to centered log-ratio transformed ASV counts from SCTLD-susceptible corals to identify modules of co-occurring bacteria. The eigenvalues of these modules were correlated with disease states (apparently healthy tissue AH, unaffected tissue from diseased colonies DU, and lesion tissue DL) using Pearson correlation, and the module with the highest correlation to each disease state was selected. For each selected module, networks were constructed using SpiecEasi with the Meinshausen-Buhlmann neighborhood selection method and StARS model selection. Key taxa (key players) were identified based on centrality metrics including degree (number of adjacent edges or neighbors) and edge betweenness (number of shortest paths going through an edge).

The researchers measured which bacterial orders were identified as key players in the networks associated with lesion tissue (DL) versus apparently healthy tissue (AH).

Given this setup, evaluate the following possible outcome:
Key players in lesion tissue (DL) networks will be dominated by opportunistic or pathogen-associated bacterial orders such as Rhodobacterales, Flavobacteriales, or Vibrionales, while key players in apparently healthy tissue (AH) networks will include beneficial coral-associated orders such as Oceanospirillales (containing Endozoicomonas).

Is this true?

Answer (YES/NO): NO